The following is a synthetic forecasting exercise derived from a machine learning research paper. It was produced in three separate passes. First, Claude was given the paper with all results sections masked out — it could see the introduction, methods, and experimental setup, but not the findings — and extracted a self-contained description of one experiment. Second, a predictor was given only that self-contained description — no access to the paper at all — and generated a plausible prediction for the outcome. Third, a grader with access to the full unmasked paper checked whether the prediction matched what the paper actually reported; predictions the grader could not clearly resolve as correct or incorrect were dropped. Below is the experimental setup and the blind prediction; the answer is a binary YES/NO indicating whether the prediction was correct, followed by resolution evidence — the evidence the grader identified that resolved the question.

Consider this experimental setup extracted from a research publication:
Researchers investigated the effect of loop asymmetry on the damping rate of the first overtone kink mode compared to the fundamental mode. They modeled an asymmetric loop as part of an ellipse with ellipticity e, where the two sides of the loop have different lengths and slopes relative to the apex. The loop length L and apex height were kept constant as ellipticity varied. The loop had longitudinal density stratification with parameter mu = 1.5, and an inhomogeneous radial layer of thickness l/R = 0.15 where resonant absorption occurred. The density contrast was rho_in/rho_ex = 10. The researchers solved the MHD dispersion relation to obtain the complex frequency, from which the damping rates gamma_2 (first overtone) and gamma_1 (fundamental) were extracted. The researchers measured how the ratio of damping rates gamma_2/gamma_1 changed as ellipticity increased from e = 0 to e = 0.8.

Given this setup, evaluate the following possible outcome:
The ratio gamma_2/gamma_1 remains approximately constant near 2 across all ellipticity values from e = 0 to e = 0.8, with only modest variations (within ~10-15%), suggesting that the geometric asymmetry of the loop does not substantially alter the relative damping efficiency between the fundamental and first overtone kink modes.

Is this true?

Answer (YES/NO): YES